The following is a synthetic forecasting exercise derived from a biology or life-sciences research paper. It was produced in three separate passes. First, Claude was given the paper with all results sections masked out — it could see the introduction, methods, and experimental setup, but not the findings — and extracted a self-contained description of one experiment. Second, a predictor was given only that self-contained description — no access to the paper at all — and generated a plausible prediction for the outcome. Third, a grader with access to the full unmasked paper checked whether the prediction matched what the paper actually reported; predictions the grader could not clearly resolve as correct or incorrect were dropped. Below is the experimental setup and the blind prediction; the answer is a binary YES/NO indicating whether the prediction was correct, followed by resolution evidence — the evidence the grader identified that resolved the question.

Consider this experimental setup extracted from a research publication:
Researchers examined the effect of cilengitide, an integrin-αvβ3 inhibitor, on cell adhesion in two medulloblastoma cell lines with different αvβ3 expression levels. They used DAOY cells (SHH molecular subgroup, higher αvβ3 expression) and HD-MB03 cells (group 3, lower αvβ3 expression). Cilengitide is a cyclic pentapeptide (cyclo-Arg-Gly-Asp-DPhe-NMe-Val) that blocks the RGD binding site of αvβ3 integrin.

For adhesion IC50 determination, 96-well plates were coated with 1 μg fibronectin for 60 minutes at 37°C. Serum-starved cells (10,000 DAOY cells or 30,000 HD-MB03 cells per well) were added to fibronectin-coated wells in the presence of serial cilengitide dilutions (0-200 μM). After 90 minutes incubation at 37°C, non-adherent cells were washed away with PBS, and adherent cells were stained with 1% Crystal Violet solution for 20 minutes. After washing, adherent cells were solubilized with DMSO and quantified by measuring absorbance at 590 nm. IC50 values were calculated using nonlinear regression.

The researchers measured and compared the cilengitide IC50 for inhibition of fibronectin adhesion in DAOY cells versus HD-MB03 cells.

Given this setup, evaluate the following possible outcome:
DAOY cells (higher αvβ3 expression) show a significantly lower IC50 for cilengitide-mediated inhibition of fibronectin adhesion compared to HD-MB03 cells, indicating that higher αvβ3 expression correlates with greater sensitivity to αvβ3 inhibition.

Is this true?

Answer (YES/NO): YES